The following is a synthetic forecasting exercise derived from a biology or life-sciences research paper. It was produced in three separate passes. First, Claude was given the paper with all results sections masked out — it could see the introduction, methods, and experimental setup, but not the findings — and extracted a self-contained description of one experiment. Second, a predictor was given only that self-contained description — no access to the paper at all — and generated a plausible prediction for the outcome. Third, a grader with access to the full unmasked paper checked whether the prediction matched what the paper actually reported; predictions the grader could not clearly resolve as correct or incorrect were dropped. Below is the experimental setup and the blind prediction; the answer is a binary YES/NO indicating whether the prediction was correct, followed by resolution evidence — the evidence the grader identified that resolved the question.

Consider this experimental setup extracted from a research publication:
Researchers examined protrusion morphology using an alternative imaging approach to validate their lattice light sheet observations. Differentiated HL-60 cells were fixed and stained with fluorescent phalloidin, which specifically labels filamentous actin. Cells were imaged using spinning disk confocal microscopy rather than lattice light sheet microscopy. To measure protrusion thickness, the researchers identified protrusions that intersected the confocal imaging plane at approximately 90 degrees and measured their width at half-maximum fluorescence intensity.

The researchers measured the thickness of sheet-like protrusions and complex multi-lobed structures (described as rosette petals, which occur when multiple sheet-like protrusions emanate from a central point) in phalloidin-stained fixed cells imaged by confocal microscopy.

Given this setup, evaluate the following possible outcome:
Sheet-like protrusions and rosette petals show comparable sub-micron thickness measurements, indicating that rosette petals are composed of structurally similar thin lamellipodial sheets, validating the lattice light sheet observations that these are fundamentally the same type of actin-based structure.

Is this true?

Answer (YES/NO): YES